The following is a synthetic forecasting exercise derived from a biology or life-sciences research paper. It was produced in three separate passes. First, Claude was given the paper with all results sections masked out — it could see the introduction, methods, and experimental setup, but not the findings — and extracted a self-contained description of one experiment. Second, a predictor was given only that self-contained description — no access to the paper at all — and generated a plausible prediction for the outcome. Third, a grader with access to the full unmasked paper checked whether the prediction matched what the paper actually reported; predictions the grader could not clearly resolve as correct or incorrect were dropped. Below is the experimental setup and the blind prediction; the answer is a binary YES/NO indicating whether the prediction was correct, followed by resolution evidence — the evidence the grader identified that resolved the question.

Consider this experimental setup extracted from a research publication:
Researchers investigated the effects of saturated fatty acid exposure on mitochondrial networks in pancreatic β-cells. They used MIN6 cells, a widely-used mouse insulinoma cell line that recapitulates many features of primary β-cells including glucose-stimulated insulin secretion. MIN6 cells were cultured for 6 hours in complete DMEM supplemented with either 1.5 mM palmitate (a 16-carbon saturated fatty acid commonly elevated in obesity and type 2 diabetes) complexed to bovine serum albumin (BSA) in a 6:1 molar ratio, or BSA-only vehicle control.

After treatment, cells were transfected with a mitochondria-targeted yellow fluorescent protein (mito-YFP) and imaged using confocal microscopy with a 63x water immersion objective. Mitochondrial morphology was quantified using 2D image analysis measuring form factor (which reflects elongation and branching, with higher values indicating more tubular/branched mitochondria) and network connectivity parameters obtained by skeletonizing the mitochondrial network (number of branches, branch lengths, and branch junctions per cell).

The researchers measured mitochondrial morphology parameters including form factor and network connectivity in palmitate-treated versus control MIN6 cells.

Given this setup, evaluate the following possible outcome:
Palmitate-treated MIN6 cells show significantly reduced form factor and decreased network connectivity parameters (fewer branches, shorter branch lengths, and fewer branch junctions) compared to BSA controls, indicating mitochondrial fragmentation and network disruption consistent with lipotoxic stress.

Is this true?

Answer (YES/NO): YES